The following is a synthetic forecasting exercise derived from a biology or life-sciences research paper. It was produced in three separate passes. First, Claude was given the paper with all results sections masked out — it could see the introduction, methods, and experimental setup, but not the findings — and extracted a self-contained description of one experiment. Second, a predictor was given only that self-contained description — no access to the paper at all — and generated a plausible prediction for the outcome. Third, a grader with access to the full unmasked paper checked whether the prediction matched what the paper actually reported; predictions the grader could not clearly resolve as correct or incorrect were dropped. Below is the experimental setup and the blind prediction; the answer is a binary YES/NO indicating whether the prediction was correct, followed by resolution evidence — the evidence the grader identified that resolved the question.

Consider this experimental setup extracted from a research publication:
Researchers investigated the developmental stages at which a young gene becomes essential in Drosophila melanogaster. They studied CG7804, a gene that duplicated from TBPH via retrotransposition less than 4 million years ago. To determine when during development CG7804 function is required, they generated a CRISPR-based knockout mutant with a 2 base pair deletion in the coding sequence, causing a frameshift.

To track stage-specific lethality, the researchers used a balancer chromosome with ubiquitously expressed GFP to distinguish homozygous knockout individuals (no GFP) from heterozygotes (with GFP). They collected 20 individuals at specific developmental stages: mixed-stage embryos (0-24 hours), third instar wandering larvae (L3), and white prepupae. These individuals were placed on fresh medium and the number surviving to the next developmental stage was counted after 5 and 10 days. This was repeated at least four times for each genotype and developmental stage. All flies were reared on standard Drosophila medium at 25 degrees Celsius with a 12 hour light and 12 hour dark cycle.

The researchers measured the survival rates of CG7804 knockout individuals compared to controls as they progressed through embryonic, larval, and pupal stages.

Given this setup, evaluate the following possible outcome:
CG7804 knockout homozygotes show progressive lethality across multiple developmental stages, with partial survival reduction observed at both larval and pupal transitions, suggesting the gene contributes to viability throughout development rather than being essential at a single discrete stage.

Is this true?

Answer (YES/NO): YES